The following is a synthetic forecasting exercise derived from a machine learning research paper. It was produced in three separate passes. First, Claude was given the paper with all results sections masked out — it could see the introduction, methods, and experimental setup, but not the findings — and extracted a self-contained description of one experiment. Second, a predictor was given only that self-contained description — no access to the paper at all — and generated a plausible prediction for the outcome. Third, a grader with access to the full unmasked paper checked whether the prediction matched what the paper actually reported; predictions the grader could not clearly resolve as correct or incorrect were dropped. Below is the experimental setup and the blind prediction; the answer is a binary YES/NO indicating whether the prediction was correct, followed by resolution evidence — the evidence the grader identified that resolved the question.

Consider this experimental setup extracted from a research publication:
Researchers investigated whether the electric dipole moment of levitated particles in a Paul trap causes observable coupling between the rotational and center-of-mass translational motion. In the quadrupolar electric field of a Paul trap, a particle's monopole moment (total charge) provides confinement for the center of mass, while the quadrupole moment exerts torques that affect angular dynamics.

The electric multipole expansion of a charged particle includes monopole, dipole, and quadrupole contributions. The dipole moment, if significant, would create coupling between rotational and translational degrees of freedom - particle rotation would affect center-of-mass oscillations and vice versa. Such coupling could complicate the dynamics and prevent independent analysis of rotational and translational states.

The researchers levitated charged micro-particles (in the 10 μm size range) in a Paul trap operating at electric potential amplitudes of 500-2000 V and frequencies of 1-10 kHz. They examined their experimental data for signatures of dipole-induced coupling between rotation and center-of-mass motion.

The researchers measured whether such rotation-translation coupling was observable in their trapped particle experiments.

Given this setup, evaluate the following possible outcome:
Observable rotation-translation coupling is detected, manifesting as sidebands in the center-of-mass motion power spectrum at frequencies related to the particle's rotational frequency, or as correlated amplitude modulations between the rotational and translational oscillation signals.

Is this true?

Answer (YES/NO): NO